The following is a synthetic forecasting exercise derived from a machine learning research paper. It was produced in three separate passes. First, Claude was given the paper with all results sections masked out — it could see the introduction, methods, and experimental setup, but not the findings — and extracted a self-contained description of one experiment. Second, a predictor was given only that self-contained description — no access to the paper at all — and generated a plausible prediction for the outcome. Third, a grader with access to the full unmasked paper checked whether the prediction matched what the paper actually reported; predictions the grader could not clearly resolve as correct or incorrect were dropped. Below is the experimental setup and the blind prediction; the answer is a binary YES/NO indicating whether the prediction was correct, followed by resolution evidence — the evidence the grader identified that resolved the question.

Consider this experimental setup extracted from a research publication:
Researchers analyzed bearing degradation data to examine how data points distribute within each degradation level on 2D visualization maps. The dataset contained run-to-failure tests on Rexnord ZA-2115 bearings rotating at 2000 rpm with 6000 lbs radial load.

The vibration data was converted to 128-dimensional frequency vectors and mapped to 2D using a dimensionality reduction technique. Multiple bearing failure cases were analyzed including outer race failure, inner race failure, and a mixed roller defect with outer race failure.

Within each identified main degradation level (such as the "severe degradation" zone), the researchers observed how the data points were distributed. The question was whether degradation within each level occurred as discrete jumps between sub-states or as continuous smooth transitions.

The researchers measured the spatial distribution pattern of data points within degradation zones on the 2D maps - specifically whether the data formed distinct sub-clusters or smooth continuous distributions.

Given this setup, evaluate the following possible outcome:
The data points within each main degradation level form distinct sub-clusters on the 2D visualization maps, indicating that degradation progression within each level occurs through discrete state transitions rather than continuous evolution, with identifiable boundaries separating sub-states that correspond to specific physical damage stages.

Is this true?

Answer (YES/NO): YES